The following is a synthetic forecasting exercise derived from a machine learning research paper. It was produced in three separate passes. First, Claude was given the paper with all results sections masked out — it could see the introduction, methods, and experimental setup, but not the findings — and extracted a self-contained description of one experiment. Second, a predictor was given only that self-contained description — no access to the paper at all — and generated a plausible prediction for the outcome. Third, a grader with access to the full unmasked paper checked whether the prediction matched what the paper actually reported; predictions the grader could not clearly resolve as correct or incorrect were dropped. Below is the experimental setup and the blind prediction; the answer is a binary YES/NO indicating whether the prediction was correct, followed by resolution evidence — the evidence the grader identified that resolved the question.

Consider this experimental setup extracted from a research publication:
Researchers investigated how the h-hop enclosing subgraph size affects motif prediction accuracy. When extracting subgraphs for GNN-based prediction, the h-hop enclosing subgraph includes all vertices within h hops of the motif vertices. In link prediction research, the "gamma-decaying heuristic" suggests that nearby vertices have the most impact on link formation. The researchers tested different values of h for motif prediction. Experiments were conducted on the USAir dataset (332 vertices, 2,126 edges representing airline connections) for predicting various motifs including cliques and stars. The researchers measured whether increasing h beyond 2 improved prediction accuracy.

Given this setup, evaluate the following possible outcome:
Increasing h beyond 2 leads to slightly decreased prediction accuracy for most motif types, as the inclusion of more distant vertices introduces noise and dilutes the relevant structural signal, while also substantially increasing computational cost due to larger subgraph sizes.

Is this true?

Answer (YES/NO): NO